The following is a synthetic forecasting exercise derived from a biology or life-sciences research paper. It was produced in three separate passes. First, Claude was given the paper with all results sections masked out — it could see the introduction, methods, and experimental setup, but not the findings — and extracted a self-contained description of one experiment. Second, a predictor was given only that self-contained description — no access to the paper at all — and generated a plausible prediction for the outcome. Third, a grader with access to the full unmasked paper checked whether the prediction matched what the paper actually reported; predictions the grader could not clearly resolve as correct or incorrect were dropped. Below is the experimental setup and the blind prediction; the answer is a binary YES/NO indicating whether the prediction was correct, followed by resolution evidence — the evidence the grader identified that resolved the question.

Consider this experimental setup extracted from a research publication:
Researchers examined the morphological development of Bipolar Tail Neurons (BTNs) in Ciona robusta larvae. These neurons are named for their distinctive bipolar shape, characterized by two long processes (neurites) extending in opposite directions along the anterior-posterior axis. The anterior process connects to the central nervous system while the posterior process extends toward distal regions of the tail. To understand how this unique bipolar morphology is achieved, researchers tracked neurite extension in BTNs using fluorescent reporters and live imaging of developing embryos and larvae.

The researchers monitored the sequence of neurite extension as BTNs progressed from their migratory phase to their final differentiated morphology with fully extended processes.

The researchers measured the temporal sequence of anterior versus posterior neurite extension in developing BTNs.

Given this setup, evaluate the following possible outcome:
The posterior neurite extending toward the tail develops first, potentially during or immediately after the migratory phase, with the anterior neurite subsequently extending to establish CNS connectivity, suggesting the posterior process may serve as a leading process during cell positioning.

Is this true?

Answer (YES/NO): NO